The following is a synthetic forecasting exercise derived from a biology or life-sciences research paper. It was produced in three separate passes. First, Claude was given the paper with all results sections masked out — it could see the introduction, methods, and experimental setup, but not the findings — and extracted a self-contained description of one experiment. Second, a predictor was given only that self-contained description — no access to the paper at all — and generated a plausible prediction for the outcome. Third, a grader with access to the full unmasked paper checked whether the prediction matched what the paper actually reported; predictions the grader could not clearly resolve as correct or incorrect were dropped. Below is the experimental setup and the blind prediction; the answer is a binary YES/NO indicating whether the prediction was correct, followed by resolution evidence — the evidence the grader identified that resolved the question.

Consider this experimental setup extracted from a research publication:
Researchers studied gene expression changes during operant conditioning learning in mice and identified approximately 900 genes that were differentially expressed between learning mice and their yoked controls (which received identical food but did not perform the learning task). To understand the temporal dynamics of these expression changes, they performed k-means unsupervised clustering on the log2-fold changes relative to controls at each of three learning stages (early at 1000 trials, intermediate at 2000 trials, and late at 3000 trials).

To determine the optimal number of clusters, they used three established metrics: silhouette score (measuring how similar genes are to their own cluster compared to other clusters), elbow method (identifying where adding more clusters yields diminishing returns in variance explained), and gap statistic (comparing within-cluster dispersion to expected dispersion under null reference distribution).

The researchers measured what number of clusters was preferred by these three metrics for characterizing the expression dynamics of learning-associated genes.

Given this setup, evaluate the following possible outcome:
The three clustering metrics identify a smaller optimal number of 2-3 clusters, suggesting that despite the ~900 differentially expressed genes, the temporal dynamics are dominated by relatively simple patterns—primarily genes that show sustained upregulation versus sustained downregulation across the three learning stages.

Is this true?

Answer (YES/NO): NO